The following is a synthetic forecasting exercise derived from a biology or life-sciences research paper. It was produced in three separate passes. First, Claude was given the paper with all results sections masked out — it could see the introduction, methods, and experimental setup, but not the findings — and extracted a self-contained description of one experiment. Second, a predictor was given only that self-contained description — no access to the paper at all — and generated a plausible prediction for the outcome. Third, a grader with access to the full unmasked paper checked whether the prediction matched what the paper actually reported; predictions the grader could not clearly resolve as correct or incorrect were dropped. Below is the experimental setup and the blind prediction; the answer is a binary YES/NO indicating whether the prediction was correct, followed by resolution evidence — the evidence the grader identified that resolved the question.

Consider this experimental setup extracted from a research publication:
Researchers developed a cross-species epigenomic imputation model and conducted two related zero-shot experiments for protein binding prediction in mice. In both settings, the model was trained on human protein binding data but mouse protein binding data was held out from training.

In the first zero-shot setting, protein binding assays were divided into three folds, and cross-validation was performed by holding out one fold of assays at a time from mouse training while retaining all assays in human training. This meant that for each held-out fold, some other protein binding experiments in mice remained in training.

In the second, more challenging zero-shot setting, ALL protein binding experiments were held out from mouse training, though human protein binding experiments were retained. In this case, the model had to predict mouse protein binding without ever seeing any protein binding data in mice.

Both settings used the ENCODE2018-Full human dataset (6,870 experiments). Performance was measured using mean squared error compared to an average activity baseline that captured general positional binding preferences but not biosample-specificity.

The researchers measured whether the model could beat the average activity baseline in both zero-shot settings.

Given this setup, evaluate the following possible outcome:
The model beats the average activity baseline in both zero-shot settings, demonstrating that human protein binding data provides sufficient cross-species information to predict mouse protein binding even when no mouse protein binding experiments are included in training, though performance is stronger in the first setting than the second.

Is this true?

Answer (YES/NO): YES